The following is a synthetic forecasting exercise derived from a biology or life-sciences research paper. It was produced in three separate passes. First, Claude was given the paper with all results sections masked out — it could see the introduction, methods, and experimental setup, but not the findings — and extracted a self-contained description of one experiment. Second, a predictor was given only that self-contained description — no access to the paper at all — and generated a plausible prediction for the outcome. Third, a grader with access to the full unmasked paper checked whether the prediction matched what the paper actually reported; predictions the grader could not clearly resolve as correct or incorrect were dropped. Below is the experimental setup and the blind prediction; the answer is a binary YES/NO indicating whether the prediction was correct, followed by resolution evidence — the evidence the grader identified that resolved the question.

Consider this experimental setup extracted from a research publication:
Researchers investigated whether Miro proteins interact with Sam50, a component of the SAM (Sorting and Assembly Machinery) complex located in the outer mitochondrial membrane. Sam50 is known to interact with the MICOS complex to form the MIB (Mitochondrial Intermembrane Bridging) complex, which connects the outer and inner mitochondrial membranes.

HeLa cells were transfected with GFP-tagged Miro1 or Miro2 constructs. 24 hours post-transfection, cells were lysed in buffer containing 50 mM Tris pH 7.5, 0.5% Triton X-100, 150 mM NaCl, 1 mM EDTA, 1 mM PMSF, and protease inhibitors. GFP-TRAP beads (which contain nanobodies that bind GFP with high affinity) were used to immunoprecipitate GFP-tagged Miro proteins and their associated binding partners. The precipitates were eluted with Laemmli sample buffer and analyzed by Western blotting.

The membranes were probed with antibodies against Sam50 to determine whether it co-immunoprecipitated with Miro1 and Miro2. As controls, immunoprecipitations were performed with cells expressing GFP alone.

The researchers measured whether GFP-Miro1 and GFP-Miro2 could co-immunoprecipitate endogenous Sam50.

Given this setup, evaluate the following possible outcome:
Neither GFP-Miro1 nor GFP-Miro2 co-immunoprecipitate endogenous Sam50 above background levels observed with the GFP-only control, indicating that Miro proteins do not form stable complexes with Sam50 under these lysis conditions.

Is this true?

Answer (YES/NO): NO